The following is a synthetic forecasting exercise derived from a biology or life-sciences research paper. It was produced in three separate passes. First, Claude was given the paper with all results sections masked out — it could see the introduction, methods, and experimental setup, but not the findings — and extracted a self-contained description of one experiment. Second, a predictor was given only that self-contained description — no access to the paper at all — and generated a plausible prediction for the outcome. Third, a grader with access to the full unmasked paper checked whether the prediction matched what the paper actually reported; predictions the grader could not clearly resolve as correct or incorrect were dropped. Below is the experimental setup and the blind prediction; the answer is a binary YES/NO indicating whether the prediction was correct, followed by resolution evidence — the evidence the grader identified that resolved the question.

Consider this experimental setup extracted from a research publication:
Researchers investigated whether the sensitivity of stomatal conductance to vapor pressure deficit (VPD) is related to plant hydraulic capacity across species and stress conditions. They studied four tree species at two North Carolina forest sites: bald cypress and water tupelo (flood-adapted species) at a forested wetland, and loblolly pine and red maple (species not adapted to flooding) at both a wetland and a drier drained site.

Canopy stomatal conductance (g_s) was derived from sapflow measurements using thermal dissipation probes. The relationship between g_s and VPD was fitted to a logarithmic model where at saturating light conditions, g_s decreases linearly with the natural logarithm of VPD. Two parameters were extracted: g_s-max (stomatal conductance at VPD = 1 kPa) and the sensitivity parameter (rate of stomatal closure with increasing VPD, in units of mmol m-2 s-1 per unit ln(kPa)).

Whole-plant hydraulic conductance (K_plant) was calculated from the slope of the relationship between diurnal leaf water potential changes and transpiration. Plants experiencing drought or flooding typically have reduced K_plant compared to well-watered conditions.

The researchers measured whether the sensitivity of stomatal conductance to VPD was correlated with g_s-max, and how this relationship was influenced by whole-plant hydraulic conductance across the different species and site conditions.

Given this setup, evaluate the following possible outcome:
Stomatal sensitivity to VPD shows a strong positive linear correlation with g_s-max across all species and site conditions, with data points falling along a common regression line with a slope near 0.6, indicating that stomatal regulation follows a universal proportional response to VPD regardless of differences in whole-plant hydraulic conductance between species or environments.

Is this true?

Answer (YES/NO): YES